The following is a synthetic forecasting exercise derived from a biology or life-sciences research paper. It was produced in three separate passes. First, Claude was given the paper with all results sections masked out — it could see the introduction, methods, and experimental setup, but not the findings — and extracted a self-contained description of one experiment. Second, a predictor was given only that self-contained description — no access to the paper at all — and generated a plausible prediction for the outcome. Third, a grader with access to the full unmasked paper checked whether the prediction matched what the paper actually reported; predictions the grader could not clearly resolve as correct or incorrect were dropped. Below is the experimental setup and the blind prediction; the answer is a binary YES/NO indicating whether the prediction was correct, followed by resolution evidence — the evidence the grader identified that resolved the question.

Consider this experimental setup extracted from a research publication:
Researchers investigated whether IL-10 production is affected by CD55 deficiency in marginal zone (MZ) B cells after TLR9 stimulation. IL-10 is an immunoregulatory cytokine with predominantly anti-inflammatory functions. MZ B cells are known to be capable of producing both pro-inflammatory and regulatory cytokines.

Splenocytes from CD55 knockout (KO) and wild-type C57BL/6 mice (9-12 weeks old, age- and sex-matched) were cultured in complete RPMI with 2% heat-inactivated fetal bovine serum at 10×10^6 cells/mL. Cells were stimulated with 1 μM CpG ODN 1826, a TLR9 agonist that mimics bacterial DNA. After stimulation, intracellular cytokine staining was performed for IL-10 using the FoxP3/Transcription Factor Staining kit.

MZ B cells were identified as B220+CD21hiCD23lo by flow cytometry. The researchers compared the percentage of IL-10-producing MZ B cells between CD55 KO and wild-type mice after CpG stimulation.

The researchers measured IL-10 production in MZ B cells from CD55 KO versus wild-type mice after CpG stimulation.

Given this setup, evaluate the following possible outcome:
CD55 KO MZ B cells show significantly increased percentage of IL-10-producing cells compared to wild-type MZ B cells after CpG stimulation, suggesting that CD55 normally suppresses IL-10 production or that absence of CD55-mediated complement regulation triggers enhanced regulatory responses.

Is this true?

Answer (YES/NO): NO